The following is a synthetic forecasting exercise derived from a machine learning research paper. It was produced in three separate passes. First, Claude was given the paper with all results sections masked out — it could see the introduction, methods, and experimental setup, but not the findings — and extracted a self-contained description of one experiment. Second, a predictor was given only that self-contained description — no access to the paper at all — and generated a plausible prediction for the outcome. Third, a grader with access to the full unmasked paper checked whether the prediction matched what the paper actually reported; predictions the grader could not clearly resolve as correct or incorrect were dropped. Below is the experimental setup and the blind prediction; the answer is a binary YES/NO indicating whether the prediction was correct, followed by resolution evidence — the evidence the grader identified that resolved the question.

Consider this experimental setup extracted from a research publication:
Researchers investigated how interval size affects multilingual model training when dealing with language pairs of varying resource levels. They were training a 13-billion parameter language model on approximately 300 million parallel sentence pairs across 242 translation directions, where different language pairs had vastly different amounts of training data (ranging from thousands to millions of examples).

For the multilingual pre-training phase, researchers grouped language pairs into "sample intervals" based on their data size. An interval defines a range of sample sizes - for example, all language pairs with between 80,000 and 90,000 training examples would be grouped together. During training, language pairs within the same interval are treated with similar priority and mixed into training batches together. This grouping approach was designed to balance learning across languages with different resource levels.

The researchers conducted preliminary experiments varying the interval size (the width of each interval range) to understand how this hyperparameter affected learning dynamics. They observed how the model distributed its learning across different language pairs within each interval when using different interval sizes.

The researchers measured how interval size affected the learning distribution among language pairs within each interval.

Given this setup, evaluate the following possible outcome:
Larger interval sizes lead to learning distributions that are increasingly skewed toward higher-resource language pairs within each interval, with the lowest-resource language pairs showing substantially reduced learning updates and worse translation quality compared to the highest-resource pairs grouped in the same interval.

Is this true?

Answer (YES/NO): NO